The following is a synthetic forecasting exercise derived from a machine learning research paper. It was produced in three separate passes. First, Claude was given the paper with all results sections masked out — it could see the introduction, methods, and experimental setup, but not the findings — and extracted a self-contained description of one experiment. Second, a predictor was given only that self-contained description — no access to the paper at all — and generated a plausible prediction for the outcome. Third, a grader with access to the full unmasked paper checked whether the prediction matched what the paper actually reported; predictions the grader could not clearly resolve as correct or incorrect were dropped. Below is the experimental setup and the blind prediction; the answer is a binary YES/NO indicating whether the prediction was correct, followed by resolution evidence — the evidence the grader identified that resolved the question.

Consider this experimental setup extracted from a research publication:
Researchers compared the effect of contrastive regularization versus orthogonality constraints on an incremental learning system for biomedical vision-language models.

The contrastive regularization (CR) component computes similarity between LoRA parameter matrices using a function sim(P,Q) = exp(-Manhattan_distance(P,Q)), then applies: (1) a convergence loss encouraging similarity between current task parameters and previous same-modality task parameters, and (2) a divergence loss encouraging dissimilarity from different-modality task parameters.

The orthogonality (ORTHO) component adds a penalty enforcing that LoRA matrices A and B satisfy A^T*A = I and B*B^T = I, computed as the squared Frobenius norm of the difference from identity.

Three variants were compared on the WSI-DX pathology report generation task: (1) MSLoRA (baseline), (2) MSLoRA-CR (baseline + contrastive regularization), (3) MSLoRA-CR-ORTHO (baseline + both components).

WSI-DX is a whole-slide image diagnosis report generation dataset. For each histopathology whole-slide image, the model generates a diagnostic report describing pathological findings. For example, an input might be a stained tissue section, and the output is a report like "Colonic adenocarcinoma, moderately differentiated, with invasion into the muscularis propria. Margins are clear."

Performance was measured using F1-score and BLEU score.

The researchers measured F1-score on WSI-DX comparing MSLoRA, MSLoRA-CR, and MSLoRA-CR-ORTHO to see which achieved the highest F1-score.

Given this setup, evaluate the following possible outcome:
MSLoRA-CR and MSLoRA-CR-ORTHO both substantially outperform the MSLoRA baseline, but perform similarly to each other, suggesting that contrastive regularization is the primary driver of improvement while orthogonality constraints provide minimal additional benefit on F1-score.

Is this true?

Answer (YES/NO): NO